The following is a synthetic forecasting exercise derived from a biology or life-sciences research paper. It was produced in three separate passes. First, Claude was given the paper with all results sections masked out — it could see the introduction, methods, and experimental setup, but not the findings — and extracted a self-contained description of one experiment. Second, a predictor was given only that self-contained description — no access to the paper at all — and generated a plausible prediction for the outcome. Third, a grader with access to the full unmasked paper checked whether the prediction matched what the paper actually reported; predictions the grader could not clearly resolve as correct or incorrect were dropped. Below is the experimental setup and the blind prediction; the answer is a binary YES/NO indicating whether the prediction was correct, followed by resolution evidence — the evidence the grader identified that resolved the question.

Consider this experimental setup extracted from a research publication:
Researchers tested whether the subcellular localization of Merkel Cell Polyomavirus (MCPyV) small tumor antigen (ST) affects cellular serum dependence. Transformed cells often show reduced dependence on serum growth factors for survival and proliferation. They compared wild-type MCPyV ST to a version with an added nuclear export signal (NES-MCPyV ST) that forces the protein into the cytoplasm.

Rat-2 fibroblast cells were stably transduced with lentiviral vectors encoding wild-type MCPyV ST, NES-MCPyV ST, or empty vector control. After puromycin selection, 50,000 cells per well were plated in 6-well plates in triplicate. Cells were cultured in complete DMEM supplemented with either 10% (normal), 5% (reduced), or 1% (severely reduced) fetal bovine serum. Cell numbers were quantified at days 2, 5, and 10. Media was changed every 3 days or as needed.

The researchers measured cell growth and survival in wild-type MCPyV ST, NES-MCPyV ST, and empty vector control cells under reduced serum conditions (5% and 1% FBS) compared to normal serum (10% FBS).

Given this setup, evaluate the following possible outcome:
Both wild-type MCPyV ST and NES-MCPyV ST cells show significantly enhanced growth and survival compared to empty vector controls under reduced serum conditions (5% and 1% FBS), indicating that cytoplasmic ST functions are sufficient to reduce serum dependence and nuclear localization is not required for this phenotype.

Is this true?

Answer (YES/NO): NO